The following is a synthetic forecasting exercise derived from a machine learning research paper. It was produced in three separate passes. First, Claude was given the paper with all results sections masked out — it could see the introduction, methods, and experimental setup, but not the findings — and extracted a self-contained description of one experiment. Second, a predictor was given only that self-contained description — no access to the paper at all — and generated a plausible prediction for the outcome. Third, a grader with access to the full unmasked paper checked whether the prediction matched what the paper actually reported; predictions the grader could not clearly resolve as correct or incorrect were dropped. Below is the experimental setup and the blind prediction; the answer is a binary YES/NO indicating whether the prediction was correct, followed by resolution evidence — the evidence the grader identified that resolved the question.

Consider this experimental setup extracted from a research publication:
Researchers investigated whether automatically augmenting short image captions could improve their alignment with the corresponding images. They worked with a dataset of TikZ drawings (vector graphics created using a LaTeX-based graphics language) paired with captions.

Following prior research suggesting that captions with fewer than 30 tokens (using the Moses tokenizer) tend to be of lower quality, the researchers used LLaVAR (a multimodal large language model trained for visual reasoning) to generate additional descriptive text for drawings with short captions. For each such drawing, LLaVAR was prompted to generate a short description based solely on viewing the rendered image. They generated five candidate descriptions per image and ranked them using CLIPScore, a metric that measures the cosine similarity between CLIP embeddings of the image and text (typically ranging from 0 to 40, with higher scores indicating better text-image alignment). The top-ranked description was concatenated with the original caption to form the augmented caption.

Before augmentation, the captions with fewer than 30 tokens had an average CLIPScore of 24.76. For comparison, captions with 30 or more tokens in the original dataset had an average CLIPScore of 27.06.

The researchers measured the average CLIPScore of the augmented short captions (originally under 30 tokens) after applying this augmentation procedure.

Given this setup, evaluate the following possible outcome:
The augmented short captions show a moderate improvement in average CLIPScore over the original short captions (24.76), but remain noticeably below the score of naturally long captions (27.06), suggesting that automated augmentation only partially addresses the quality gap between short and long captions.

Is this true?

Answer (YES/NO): NO